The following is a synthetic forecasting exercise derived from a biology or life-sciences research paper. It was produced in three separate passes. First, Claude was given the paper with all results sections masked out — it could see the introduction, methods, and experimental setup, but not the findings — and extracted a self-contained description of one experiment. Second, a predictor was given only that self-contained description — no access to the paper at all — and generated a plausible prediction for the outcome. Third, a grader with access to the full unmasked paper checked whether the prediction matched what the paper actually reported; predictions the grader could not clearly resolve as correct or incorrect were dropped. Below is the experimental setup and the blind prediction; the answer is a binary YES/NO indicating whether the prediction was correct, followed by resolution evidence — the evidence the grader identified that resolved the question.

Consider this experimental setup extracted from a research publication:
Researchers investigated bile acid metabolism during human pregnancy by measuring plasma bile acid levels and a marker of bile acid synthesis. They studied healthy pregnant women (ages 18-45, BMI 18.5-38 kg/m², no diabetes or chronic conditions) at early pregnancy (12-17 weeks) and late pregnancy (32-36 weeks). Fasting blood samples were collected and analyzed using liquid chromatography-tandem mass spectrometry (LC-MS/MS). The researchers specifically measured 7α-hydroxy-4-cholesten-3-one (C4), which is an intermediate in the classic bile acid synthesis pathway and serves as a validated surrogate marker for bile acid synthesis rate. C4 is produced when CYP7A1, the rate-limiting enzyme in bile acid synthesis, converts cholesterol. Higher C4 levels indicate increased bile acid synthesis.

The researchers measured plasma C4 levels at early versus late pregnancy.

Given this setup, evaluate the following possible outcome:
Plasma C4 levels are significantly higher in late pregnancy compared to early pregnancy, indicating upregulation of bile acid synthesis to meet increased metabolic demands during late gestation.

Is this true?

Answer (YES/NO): NO